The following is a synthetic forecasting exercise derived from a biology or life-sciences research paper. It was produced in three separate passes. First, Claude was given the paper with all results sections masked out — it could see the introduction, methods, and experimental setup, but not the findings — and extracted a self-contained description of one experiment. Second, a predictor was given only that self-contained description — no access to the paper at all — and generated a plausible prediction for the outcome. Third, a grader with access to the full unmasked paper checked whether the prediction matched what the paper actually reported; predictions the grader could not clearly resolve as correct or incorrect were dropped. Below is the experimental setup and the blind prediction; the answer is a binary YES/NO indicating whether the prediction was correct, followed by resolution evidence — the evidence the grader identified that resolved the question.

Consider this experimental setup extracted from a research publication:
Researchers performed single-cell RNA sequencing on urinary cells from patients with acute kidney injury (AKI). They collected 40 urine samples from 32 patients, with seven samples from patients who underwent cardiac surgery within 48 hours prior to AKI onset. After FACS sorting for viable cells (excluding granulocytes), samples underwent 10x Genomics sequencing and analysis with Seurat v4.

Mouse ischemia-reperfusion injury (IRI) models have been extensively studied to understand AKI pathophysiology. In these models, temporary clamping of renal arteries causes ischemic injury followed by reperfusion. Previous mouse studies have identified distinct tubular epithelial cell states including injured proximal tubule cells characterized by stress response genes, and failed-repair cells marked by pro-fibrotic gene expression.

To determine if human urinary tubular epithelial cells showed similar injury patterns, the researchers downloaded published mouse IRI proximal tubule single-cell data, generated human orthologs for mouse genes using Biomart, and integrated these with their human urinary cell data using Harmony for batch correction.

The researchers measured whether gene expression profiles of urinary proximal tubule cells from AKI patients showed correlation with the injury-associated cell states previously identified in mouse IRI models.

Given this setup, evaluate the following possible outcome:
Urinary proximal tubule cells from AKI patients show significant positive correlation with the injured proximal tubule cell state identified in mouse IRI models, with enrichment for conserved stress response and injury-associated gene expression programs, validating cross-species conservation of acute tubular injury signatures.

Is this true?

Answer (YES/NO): YES